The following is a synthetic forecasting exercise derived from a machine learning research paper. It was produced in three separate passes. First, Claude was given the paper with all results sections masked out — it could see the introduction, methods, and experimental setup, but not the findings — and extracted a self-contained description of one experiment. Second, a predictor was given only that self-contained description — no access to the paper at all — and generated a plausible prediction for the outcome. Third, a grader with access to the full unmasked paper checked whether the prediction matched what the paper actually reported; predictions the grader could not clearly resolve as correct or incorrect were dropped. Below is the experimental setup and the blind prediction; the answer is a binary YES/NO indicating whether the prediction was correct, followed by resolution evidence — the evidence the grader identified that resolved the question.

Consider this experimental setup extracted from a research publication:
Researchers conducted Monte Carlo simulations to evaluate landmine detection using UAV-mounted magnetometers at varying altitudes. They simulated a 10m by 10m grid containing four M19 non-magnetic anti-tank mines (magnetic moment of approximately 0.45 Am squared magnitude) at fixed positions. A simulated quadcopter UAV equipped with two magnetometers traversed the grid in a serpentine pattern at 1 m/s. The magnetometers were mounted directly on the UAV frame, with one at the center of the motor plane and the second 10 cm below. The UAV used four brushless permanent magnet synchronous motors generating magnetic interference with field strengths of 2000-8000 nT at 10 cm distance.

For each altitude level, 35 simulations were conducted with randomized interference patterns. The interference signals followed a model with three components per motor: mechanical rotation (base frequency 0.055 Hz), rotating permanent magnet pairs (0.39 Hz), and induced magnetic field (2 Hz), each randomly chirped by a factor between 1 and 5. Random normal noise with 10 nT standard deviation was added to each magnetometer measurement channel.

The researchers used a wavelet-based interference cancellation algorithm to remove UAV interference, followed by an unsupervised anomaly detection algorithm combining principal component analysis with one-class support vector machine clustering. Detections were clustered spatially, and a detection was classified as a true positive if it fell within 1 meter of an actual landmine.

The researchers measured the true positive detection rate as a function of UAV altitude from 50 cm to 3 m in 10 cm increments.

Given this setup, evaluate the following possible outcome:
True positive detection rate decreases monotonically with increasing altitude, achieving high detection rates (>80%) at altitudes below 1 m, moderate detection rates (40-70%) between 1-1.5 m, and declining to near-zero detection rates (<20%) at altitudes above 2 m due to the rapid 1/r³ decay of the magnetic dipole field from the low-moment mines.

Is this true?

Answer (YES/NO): NO